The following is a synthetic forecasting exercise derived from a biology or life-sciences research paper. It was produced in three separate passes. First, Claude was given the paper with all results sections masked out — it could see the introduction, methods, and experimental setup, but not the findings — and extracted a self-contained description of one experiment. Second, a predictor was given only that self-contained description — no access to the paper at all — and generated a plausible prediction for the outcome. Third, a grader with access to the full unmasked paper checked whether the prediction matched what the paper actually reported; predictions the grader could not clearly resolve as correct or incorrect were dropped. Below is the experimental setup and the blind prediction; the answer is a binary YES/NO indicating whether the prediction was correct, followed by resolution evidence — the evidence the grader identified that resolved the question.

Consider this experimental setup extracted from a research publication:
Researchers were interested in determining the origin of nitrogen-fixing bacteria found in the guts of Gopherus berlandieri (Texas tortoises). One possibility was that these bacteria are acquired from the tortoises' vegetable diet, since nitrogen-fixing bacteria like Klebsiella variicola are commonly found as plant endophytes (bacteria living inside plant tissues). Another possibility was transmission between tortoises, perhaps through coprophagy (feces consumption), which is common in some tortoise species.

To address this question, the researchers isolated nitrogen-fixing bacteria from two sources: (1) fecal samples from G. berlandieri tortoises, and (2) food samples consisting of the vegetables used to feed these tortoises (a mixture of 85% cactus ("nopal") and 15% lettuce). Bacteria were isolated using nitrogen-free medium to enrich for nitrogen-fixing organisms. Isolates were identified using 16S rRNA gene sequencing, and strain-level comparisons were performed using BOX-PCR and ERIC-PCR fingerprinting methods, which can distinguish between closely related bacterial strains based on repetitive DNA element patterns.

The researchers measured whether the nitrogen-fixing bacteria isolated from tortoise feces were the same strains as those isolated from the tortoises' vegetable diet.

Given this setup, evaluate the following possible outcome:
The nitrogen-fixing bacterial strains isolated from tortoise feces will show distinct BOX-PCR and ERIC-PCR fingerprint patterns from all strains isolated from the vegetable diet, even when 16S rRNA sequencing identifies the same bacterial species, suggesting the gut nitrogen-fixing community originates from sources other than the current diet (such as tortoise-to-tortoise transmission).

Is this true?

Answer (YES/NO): NO